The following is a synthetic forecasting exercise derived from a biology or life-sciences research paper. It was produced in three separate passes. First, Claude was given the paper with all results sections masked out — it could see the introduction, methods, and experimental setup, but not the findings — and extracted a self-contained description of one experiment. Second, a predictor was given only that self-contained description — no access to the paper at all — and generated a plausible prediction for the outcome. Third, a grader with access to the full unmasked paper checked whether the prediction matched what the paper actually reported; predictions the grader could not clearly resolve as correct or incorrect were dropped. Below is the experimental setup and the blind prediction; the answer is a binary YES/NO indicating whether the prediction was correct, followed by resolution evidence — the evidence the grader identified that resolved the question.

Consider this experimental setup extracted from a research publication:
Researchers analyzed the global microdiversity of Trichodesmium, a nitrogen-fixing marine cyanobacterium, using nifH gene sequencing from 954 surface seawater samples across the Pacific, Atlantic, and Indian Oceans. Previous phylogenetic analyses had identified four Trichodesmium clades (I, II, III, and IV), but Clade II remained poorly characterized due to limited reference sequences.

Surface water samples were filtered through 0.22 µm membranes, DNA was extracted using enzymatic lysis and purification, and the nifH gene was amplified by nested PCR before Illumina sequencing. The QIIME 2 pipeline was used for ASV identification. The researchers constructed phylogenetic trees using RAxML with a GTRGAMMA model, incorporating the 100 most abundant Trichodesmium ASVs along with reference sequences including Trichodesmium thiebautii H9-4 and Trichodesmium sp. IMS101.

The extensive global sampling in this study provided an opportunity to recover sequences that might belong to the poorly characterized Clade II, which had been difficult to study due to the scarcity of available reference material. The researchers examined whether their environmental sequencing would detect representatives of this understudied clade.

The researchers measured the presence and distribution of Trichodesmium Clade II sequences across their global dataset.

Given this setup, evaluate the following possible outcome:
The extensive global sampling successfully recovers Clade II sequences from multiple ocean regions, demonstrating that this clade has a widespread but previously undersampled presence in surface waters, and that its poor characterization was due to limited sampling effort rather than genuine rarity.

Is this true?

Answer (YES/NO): YES